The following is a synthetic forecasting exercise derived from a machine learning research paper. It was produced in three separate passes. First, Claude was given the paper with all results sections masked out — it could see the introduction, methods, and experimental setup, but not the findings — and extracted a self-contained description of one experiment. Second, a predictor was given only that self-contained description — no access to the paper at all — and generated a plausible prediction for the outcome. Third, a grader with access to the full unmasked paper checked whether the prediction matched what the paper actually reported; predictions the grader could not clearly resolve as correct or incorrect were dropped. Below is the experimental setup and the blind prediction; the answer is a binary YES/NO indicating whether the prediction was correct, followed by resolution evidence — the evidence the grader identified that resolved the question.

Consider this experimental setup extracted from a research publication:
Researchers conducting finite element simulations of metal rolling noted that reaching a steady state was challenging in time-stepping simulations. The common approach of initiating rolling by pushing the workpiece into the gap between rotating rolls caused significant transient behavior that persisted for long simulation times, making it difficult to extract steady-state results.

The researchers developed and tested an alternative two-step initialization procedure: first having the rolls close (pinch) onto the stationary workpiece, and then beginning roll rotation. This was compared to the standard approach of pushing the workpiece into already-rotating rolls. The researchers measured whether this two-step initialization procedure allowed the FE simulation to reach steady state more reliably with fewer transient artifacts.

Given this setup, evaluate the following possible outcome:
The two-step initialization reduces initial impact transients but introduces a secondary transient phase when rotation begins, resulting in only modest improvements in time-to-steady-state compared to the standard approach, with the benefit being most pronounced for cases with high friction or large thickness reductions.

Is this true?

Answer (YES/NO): NO